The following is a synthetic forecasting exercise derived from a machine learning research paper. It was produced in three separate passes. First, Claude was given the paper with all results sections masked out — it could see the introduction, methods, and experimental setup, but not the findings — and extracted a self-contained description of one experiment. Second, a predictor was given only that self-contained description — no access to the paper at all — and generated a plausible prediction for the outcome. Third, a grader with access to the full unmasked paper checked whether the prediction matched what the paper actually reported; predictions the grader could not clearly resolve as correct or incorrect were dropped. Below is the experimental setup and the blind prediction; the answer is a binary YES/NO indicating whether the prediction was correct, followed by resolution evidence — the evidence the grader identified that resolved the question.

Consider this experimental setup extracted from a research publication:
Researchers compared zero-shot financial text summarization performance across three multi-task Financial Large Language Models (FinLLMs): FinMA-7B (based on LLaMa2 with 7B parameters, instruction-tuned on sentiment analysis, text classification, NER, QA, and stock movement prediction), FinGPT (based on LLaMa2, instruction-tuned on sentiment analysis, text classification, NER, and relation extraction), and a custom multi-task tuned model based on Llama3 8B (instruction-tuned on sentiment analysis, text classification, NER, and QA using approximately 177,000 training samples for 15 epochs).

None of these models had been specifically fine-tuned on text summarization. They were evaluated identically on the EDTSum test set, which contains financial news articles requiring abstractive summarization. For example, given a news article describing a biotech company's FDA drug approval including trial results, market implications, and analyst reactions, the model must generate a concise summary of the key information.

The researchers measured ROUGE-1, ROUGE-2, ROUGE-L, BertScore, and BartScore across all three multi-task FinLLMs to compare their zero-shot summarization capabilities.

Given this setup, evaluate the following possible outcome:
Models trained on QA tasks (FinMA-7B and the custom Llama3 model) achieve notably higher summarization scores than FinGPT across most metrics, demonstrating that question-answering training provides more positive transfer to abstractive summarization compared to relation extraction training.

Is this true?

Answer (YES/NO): NO